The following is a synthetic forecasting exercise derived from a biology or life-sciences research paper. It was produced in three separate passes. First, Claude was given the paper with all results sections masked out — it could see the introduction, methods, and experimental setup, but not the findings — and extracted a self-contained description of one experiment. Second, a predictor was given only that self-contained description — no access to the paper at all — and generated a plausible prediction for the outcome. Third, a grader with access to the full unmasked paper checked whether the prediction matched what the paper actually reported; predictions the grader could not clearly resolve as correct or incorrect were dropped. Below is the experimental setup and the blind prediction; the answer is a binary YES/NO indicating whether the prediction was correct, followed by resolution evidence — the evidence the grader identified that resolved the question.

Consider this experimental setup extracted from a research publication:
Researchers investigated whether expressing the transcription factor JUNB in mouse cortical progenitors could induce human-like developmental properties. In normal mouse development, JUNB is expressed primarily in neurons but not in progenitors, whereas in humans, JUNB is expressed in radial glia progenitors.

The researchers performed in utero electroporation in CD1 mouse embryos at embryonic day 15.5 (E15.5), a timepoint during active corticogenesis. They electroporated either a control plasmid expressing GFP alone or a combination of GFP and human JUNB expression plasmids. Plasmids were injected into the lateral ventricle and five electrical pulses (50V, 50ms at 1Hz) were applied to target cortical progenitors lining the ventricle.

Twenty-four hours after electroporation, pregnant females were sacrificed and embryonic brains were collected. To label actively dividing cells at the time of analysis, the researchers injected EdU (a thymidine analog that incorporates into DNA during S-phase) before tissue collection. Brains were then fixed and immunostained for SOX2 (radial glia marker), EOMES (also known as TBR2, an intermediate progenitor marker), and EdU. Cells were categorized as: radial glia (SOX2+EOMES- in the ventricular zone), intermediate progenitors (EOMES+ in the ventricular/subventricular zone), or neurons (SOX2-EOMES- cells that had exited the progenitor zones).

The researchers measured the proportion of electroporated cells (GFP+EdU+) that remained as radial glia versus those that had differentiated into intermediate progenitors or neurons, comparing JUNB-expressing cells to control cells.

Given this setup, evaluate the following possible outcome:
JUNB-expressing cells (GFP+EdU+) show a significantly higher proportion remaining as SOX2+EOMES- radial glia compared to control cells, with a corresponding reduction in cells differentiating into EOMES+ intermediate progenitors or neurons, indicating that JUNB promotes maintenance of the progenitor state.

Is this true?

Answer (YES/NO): YES